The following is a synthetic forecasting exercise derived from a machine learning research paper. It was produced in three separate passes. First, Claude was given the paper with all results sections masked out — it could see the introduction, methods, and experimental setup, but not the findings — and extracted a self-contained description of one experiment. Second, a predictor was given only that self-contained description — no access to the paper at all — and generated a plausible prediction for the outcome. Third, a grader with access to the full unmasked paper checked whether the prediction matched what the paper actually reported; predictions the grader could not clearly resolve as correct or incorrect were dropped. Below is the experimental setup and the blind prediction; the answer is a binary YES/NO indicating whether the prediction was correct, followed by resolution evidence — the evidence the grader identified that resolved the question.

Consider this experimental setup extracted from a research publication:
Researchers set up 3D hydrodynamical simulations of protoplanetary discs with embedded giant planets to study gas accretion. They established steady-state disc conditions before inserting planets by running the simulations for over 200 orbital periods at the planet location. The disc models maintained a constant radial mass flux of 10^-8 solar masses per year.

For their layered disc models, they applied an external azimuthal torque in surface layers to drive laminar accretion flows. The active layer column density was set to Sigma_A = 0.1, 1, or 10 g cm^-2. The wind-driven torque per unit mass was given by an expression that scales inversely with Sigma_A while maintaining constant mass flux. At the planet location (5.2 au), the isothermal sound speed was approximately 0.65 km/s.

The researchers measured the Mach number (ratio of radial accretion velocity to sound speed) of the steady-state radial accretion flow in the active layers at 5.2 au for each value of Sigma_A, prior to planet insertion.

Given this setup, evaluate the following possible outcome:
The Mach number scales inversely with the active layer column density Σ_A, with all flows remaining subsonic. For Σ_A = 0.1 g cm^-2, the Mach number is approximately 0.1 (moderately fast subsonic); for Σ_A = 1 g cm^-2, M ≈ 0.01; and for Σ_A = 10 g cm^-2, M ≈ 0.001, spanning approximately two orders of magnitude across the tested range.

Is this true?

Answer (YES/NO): YES